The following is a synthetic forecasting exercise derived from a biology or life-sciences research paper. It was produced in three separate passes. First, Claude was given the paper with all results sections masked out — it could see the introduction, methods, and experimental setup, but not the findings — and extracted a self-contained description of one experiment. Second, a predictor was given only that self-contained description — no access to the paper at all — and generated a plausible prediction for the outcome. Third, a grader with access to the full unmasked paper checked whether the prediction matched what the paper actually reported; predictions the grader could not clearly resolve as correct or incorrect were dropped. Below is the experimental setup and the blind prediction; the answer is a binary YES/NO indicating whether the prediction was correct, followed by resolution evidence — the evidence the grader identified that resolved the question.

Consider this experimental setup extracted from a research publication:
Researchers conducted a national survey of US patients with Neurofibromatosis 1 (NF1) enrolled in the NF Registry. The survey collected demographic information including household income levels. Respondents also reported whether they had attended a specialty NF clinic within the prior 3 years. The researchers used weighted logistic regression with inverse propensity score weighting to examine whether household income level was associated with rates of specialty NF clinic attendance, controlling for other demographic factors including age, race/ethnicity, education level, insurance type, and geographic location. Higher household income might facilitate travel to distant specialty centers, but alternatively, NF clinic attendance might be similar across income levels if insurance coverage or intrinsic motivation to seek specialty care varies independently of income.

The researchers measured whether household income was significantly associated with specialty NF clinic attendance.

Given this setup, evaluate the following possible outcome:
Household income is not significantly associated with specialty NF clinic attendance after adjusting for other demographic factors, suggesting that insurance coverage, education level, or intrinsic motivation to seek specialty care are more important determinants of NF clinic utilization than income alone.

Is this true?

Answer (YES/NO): NO